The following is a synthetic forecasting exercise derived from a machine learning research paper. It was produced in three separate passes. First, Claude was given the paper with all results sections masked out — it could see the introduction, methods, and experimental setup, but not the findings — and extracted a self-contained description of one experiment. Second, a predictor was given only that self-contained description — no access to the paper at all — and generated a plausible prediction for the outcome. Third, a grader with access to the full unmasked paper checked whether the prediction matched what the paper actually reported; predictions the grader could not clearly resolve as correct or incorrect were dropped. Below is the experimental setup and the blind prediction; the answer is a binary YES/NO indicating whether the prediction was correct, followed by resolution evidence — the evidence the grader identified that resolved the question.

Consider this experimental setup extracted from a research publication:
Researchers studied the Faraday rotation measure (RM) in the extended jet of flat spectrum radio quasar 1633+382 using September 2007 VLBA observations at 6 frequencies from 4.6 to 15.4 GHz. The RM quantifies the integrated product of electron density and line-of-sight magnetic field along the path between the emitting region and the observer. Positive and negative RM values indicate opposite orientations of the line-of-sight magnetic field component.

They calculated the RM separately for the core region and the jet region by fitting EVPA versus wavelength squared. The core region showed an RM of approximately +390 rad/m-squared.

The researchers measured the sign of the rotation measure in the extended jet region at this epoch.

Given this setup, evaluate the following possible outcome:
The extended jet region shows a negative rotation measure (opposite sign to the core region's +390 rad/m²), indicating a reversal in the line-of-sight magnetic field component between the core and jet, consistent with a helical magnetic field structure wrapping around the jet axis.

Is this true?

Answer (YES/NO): NO